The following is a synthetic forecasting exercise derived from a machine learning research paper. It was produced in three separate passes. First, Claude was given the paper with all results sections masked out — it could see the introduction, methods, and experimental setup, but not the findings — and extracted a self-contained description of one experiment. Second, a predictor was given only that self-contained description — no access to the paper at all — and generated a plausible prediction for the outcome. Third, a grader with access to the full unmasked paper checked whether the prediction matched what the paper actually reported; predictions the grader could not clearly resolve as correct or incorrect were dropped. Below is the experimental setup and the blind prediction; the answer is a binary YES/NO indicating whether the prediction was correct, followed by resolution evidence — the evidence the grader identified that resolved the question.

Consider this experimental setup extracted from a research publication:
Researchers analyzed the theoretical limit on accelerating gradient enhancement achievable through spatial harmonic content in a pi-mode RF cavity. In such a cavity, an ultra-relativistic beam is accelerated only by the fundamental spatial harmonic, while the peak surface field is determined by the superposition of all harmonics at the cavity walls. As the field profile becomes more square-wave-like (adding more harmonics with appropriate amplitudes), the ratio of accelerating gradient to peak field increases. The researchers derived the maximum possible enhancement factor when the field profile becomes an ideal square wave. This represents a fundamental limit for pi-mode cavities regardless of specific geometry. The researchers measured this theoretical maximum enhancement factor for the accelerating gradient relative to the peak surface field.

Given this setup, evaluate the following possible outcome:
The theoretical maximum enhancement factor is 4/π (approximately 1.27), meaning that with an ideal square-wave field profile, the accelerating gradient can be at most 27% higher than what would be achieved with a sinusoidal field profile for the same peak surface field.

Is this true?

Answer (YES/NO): YES